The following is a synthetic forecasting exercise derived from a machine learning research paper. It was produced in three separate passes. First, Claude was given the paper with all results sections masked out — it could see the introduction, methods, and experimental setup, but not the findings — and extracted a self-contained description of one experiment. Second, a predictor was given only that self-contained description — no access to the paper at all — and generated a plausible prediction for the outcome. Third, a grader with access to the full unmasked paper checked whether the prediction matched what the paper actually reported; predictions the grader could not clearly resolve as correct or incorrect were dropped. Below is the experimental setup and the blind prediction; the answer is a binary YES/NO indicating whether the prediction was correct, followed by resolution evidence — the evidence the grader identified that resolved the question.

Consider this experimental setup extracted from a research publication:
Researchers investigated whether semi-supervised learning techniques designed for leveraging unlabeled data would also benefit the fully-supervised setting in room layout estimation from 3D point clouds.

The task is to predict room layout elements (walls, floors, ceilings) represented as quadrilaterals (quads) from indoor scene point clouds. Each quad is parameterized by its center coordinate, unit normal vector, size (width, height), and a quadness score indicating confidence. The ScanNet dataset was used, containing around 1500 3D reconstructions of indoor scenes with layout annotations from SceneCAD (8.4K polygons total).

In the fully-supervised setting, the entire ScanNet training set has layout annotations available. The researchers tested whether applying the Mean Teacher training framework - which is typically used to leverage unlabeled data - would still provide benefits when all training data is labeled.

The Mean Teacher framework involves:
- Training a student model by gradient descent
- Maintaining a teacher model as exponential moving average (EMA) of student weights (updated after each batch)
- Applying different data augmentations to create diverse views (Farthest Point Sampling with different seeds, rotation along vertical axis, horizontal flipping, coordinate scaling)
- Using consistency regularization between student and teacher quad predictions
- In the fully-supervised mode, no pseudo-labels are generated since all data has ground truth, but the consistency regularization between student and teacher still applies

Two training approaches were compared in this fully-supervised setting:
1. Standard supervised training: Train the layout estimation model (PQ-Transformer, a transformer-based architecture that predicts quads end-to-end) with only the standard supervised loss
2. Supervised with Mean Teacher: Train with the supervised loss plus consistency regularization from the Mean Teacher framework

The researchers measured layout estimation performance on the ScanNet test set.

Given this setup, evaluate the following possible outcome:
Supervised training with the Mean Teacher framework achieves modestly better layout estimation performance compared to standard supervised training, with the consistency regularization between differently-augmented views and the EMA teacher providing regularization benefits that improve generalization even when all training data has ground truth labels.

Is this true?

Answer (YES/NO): YES